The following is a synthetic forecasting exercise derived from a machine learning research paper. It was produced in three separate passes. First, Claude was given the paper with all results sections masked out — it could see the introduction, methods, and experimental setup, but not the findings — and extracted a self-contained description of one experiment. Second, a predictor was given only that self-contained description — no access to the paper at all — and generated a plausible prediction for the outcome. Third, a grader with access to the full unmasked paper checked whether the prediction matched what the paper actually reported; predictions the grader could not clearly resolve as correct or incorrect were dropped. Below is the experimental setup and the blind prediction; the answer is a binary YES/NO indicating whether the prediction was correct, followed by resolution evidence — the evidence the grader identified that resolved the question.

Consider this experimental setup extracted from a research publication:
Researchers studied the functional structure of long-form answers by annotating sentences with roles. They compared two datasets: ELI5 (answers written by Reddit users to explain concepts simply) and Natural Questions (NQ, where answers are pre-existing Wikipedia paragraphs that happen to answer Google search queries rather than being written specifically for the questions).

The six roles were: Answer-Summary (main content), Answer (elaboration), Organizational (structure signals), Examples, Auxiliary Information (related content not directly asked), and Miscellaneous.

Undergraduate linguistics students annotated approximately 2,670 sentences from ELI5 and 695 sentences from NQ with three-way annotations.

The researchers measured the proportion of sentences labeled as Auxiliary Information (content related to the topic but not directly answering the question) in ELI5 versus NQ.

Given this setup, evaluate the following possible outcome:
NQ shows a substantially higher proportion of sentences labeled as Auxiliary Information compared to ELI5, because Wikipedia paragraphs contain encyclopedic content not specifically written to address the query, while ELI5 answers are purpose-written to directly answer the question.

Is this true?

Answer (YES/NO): YES